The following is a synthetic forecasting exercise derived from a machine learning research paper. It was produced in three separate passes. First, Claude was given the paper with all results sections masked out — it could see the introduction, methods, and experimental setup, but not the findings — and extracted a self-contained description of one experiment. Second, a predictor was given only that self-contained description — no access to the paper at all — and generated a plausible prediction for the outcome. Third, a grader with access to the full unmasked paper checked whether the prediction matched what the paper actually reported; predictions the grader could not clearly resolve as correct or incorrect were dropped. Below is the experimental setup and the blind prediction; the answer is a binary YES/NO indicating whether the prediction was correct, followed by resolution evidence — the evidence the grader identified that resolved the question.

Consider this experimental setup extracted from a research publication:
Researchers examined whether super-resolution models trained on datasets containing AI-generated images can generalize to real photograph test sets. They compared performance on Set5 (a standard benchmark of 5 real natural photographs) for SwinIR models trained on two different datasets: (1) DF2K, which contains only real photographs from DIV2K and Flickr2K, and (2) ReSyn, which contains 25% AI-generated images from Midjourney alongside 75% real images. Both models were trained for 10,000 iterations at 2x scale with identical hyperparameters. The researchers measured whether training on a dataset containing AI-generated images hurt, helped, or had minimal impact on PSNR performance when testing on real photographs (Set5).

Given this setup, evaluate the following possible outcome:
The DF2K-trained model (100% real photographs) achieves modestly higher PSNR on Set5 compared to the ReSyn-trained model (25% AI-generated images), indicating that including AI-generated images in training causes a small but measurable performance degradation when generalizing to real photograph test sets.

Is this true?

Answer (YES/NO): YES